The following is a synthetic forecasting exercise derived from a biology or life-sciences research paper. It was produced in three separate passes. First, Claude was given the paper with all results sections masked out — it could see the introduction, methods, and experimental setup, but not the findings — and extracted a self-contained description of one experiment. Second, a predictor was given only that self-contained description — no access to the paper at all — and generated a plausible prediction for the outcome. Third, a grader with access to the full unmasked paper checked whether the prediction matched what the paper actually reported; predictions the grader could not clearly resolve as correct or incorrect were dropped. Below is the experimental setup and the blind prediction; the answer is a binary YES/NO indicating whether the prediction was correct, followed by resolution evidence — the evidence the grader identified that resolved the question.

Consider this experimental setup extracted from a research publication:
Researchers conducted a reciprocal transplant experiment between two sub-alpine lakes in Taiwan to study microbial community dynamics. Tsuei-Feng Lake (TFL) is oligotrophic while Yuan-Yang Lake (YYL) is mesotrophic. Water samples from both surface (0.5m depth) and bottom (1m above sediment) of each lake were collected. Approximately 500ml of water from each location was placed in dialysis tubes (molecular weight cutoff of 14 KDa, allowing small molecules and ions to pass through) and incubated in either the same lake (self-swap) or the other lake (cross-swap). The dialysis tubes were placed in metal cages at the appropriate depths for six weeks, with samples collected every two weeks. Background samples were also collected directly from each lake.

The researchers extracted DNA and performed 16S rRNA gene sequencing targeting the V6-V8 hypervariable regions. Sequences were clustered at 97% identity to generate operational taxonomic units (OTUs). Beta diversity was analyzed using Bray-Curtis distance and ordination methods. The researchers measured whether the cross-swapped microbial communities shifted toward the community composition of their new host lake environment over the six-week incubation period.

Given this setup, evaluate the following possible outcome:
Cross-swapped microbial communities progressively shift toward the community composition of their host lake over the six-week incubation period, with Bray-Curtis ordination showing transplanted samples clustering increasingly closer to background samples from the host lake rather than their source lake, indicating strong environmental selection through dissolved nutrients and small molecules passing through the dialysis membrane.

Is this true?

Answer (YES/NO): NO